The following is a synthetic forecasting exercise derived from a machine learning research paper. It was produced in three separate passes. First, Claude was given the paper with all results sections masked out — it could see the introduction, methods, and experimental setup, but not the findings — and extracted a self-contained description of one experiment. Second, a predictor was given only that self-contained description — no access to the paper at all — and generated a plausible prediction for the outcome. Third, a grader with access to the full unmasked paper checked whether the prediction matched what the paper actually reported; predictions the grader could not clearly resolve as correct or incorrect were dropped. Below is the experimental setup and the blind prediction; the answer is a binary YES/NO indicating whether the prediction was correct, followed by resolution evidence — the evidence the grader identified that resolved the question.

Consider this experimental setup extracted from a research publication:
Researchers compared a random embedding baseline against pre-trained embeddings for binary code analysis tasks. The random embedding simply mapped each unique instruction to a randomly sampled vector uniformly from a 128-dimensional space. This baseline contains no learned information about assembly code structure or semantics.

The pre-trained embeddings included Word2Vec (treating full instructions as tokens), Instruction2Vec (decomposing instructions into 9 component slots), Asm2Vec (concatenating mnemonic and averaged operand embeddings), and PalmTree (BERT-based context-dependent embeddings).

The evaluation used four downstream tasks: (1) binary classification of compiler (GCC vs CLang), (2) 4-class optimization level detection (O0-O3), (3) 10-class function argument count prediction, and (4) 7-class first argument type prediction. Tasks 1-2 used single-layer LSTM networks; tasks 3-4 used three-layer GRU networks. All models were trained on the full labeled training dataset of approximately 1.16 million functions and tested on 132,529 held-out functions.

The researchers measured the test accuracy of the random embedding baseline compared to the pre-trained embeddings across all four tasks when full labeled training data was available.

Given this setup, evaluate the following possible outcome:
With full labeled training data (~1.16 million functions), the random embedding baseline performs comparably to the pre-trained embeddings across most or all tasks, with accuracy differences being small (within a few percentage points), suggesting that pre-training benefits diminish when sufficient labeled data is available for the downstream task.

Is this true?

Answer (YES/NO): YES